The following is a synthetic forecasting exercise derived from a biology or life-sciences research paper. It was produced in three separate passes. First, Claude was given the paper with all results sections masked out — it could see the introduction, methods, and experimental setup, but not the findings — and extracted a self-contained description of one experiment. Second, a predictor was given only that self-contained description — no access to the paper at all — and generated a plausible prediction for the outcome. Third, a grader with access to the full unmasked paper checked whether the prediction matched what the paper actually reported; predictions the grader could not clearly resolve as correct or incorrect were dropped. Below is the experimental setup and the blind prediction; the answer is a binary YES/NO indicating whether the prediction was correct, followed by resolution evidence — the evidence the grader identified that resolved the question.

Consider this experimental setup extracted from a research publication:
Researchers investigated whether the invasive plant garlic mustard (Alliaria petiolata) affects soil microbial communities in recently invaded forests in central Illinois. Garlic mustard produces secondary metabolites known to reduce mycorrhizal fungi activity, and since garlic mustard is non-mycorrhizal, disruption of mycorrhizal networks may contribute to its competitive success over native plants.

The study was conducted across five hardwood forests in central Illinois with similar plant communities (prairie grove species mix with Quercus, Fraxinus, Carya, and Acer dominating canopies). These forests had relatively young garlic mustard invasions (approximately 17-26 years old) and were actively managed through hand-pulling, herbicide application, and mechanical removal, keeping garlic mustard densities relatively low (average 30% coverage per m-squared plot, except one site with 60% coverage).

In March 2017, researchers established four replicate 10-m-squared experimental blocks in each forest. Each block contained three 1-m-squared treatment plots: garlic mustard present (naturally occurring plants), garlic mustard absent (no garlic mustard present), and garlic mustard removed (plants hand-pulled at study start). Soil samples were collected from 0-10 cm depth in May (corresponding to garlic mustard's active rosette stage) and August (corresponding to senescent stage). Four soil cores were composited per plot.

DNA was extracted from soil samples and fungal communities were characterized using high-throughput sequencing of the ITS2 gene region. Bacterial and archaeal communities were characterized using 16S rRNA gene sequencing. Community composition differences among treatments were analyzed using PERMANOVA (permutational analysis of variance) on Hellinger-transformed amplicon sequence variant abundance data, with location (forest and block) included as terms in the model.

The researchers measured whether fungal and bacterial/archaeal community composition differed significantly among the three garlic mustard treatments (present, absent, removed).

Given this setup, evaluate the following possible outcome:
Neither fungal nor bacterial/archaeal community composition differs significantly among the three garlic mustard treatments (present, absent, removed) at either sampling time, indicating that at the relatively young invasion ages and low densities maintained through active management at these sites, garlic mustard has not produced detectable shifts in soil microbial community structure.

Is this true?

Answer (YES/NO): YES